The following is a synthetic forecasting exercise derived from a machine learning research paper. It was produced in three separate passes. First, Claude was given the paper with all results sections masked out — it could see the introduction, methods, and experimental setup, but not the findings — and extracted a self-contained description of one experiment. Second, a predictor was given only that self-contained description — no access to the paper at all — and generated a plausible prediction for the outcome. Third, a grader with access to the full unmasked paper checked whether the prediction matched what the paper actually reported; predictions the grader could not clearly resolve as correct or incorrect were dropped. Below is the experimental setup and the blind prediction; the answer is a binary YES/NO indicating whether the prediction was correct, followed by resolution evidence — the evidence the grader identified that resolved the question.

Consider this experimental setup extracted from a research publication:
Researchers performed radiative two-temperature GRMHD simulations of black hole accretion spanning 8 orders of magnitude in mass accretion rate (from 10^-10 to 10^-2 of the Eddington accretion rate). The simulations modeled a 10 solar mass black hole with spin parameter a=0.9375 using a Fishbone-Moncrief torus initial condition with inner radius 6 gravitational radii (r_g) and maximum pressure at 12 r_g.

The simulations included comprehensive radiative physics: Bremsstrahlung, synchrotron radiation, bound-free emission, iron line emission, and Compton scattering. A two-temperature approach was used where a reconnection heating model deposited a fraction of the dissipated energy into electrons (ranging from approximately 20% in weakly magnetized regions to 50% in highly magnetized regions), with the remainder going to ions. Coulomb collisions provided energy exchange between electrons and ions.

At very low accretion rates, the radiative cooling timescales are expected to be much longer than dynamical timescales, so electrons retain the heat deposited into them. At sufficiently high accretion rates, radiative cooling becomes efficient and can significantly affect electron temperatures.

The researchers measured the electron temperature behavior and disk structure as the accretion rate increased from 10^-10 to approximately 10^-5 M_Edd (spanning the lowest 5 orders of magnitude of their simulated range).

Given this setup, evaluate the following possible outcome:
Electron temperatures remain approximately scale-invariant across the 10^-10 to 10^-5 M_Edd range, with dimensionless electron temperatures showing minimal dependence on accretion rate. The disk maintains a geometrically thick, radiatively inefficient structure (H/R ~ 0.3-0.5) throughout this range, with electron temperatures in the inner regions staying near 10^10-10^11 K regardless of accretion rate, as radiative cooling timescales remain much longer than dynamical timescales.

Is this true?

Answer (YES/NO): NO